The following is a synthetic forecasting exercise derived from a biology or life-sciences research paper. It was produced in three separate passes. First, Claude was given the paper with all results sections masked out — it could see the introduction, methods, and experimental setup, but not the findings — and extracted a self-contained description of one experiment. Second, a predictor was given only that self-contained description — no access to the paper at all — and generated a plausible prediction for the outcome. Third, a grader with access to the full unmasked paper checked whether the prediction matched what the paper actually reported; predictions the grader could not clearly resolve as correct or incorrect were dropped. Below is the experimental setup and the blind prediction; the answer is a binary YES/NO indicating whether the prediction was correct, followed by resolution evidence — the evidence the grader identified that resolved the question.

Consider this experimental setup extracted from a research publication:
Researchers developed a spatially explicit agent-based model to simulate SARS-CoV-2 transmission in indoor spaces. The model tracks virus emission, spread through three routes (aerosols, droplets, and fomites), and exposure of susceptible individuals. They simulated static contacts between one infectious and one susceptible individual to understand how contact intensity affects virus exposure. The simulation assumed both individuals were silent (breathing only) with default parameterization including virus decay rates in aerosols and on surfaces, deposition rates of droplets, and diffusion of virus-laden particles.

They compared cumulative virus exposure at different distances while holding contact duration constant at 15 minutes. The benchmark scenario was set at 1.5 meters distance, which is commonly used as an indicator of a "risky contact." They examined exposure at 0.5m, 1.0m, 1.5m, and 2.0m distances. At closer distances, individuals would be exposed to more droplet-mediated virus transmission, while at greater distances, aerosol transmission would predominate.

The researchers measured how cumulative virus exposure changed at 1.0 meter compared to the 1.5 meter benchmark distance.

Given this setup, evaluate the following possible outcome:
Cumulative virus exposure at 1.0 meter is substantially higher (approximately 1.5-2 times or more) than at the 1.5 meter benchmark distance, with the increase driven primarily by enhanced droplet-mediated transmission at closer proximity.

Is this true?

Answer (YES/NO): YES